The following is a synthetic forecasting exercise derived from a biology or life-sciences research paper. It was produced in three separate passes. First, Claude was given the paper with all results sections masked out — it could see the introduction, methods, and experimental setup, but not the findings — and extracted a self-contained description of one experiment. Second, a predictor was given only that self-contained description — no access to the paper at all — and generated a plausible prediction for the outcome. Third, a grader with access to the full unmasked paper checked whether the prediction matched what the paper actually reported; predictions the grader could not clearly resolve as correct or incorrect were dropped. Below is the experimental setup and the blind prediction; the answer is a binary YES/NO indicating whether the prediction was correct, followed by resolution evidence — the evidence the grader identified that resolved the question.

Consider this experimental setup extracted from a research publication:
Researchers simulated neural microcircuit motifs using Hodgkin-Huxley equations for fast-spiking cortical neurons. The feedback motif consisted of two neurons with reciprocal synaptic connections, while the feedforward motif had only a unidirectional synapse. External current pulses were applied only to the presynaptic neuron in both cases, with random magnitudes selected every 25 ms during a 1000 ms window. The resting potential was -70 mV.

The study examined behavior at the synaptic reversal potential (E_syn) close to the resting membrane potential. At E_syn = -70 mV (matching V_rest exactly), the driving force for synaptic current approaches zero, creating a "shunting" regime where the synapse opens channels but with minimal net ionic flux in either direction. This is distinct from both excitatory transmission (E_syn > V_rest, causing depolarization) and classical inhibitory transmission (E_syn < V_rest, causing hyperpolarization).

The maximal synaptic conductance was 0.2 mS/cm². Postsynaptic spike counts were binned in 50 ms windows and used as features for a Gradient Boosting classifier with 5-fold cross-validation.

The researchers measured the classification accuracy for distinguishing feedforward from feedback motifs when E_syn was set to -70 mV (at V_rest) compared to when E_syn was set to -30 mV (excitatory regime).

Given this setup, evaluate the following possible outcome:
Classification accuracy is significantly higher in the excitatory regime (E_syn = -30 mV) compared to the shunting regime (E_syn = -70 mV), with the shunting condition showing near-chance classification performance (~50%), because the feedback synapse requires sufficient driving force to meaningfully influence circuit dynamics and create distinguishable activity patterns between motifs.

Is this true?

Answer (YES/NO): YES